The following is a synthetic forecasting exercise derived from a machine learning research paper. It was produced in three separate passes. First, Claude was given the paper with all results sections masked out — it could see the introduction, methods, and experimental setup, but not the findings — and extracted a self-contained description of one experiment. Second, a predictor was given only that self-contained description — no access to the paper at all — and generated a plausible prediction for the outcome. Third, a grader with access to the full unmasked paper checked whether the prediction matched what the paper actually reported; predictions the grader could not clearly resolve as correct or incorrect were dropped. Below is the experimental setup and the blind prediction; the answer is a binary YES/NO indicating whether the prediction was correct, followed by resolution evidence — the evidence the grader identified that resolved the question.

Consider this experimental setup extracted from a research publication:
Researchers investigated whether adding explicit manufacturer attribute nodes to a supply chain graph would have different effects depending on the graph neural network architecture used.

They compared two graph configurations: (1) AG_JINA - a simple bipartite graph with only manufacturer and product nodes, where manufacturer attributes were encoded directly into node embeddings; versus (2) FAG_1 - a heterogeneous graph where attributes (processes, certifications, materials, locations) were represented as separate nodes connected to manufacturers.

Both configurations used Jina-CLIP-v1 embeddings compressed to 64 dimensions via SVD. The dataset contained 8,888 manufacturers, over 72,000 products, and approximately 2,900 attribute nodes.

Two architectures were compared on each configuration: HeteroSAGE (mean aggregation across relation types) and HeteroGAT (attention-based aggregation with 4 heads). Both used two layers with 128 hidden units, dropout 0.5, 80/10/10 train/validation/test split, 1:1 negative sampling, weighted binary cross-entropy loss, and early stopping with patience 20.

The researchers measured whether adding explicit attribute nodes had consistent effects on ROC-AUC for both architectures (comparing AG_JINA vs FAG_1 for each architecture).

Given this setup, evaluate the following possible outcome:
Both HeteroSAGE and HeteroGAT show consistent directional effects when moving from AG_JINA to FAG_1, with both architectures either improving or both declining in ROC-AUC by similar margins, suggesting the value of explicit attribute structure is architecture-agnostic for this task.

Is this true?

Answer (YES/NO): NO